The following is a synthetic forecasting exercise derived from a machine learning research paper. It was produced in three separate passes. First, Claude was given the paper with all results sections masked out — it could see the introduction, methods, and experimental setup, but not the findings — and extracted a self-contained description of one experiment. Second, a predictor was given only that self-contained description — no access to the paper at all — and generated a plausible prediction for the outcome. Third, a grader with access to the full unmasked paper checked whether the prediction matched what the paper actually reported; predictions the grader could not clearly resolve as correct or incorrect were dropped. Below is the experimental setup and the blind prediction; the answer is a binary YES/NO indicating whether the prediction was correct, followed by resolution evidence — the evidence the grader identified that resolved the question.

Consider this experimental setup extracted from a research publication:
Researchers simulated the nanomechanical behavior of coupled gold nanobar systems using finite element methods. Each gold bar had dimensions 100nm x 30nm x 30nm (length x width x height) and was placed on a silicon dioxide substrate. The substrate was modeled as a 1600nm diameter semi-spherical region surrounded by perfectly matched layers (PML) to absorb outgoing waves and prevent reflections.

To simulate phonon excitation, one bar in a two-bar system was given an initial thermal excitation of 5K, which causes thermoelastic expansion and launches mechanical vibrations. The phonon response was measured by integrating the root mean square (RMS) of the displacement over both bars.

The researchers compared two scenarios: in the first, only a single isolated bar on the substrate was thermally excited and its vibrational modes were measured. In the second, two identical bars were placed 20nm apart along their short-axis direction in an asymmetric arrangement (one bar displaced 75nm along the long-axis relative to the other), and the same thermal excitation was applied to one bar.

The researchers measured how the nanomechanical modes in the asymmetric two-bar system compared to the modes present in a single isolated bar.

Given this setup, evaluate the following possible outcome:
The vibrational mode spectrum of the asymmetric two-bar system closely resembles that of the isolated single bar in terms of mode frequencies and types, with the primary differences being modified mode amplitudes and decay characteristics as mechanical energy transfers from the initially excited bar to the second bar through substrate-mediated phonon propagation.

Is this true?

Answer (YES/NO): NO